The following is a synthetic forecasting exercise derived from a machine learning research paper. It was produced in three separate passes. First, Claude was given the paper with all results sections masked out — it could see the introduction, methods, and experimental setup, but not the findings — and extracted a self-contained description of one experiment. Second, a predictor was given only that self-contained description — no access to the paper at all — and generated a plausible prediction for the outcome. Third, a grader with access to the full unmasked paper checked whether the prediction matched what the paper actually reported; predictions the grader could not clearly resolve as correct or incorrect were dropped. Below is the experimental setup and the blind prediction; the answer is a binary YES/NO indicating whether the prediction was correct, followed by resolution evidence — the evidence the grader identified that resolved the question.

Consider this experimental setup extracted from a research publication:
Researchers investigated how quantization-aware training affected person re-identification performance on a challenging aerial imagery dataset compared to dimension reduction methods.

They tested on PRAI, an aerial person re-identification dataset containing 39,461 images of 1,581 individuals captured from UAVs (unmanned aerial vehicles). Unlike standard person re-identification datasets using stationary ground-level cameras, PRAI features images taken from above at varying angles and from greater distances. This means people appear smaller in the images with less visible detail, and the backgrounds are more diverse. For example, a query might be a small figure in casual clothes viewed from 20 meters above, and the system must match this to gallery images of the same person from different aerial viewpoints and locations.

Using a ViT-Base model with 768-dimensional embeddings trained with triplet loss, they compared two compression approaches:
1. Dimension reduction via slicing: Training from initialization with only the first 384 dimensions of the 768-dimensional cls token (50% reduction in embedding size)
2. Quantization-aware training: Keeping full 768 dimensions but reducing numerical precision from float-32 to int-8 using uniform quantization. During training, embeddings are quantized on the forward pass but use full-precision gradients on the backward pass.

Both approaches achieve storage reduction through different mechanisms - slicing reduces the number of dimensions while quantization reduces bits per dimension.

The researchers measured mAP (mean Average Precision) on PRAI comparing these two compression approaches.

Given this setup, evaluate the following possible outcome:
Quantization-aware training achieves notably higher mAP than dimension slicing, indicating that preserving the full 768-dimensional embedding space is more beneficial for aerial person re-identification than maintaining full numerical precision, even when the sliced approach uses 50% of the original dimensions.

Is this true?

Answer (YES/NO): NO